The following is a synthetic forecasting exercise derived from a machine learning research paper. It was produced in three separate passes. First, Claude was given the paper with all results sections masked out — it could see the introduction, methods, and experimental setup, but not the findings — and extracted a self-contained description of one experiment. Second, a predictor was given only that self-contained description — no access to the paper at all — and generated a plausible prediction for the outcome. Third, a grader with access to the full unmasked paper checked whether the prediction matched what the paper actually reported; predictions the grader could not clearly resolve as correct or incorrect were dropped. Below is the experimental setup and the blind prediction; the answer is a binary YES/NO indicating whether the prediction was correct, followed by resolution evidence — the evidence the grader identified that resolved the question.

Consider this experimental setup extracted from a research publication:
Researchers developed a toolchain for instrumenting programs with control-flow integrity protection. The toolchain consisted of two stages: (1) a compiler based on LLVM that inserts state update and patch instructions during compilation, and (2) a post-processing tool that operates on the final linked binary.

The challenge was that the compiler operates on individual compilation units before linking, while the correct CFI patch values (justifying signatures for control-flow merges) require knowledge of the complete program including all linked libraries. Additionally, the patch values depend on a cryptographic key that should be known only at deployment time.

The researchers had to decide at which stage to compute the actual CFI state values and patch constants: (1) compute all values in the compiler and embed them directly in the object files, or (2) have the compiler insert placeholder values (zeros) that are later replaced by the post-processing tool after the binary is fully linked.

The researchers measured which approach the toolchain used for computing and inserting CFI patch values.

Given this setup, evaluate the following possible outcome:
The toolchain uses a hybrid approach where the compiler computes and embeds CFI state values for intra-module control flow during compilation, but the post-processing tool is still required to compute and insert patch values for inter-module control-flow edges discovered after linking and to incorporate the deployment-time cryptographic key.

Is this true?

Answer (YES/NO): NO